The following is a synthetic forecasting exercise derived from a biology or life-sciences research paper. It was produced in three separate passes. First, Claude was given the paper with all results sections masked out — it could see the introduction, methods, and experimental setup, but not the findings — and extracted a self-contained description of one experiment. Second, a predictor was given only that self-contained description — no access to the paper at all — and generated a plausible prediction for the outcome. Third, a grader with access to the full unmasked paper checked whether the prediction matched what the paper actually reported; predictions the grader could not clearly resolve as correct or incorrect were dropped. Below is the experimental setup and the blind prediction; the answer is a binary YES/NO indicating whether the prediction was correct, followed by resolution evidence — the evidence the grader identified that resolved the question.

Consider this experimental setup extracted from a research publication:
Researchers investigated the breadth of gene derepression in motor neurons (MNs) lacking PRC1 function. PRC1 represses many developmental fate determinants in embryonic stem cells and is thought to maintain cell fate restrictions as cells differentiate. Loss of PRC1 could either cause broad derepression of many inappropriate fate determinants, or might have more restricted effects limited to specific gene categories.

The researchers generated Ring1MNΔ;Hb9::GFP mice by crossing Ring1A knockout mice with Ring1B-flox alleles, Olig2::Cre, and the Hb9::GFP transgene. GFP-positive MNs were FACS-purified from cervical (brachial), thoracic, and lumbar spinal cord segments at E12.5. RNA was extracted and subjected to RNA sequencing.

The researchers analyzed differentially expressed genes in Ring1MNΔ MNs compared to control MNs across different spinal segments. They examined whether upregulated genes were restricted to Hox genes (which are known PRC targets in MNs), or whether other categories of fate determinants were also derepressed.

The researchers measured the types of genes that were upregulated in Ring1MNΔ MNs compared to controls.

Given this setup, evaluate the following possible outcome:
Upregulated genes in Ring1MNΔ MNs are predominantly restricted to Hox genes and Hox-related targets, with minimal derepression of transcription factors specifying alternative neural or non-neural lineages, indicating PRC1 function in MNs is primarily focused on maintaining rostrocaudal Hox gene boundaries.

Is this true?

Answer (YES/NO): NO